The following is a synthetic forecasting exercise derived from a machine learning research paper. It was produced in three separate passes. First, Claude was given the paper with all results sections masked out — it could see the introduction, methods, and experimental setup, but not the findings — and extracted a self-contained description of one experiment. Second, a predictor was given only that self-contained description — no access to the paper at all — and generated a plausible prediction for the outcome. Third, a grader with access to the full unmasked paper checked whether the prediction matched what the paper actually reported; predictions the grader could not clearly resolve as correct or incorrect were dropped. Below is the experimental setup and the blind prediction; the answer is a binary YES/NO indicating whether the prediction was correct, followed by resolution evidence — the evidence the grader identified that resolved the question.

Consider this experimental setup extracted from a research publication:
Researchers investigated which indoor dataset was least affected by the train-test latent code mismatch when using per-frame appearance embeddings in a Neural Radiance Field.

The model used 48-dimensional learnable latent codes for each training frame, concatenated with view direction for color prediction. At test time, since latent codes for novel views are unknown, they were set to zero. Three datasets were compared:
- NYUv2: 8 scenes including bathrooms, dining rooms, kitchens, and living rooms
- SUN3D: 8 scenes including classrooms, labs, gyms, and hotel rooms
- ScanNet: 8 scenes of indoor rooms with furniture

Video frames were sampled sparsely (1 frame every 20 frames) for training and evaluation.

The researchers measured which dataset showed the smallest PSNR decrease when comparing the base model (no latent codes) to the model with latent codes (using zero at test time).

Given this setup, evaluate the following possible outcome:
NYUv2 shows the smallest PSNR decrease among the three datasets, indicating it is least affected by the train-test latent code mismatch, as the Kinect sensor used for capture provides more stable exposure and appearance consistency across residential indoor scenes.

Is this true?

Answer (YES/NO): NO